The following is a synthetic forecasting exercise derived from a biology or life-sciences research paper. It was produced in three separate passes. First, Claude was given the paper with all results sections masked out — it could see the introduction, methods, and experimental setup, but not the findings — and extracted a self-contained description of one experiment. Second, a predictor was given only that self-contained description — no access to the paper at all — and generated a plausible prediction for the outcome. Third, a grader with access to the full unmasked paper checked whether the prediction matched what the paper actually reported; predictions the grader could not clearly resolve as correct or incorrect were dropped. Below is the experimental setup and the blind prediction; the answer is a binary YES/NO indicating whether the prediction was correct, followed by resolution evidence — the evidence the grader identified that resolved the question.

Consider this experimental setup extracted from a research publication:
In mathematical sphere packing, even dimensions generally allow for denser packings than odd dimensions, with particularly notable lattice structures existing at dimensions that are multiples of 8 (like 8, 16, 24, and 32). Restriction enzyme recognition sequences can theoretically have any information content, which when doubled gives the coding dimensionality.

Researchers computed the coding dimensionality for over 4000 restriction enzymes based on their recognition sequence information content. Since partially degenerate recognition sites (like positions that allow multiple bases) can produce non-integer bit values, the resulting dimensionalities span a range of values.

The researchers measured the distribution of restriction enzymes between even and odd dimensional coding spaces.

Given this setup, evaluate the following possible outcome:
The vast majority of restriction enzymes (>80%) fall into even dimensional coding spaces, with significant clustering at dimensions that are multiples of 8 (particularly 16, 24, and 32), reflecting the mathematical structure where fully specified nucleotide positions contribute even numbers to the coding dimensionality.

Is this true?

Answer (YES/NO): YES